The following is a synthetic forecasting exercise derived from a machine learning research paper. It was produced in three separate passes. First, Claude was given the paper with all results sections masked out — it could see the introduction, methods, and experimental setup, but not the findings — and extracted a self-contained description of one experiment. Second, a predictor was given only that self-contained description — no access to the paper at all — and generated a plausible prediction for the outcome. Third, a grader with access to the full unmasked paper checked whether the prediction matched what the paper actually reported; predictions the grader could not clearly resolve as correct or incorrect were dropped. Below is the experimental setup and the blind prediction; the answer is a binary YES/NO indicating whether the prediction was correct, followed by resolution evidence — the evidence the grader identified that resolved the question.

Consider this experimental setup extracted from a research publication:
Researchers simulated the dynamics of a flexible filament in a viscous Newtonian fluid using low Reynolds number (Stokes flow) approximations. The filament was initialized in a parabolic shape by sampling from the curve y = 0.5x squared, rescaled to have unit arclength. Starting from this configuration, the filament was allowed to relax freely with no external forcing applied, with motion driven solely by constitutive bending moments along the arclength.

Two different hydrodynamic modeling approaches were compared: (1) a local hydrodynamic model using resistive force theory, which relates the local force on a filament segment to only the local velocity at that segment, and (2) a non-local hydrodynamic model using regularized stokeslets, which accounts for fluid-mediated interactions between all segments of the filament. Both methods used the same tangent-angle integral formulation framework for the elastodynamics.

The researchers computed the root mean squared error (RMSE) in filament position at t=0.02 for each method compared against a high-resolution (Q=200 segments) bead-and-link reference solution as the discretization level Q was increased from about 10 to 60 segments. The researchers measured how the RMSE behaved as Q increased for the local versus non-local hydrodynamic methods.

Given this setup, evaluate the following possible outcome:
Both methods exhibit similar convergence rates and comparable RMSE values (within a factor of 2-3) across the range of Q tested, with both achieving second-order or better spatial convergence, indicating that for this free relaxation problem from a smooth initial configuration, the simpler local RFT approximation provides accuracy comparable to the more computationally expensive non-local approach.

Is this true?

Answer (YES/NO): NO